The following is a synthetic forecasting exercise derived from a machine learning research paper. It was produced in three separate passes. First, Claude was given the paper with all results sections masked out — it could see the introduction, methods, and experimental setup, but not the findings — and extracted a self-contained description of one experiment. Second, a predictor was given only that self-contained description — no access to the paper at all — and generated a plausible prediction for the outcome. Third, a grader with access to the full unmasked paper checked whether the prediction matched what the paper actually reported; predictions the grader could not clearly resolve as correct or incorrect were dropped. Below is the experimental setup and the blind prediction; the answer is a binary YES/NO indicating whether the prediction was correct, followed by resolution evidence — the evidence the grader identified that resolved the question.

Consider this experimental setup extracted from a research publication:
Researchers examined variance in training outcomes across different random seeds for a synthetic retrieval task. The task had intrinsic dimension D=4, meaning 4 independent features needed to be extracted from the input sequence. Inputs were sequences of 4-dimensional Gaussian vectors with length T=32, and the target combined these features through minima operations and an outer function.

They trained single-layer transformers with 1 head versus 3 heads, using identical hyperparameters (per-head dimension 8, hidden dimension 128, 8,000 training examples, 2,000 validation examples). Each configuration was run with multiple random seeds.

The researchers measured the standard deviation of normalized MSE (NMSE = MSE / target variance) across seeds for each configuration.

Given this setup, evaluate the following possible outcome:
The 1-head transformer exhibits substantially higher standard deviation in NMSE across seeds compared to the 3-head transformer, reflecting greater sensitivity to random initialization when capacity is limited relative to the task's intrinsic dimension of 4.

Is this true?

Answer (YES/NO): YES